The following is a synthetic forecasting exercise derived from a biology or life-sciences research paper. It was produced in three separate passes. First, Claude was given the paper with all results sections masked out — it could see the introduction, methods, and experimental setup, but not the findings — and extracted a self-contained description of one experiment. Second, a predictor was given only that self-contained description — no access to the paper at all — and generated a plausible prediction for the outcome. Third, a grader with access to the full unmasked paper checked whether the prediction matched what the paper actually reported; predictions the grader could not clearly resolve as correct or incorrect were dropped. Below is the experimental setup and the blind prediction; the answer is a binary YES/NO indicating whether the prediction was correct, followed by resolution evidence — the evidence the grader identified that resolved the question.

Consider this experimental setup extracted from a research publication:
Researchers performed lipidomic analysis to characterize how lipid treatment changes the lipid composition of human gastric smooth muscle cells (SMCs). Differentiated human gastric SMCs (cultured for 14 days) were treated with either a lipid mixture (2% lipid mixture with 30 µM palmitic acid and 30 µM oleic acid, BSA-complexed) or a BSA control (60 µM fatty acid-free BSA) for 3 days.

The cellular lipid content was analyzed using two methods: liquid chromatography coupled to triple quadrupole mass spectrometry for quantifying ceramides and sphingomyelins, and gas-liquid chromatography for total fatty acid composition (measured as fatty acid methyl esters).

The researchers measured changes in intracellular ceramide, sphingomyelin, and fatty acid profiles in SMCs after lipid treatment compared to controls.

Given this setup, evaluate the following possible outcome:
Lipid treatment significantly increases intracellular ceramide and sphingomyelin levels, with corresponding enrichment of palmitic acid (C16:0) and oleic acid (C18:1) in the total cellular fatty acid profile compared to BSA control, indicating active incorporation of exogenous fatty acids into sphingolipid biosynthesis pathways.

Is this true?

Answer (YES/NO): NO